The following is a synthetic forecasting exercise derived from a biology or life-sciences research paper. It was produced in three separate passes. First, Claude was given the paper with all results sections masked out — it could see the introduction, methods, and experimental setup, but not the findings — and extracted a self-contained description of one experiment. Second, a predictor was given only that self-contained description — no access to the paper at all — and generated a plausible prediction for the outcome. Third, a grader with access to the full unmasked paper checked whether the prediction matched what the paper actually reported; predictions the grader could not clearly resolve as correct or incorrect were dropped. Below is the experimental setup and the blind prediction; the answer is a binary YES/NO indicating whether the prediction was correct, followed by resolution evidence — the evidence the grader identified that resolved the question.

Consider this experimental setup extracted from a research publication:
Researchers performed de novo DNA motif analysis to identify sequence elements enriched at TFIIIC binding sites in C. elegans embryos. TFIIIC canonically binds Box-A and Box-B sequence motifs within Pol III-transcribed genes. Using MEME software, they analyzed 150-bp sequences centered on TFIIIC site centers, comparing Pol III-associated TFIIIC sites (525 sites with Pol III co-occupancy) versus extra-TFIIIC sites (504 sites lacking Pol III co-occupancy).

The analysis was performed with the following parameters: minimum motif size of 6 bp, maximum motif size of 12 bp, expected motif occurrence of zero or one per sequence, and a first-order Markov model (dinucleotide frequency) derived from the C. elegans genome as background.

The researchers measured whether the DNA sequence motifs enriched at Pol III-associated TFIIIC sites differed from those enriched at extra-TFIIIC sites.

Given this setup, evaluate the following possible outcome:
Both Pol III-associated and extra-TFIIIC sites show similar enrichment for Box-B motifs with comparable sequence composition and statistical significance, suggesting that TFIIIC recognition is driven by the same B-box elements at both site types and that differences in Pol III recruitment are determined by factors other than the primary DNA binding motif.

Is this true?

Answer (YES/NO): NO